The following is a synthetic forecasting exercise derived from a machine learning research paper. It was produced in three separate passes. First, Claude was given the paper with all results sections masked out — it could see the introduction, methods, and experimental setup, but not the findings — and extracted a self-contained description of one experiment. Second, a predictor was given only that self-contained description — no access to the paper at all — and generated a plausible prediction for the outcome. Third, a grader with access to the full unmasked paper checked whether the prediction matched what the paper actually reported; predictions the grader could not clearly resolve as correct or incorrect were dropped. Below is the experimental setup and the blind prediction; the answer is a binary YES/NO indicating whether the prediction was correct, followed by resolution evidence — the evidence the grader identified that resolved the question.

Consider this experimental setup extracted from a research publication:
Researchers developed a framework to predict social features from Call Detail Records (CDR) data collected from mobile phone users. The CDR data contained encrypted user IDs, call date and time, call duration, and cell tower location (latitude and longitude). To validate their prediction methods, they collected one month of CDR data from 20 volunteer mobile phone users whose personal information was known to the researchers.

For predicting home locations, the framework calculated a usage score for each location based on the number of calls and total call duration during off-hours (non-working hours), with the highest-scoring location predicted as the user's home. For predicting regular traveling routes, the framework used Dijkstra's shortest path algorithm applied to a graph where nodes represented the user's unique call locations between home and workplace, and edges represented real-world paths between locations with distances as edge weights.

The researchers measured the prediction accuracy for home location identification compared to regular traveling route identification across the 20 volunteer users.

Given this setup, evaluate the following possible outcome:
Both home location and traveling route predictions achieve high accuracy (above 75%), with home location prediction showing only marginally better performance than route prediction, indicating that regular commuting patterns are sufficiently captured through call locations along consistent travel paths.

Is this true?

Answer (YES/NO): NO